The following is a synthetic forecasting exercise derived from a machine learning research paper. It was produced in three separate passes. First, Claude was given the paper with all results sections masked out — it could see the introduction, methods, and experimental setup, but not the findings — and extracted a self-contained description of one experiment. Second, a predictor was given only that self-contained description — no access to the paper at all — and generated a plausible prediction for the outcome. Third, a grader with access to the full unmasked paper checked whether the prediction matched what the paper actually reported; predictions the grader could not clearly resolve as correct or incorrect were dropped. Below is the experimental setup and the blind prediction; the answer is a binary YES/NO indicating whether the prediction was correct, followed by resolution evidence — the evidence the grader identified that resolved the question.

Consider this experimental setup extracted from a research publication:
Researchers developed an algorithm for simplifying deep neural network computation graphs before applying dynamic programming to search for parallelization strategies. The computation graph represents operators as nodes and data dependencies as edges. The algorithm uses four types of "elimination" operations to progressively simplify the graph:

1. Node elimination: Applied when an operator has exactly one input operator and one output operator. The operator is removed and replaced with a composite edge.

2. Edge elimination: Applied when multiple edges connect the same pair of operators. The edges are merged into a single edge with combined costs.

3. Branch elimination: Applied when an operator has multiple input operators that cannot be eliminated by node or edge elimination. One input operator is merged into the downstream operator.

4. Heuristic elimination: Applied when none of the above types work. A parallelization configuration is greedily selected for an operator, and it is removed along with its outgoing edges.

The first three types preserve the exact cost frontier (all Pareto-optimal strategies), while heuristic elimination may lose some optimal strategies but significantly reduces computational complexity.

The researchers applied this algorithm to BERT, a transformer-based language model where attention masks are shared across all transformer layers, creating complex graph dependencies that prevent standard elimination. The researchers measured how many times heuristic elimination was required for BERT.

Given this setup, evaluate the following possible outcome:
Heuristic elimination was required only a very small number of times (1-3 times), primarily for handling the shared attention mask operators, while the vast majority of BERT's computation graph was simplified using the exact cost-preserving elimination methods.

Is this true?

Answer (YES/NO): YES